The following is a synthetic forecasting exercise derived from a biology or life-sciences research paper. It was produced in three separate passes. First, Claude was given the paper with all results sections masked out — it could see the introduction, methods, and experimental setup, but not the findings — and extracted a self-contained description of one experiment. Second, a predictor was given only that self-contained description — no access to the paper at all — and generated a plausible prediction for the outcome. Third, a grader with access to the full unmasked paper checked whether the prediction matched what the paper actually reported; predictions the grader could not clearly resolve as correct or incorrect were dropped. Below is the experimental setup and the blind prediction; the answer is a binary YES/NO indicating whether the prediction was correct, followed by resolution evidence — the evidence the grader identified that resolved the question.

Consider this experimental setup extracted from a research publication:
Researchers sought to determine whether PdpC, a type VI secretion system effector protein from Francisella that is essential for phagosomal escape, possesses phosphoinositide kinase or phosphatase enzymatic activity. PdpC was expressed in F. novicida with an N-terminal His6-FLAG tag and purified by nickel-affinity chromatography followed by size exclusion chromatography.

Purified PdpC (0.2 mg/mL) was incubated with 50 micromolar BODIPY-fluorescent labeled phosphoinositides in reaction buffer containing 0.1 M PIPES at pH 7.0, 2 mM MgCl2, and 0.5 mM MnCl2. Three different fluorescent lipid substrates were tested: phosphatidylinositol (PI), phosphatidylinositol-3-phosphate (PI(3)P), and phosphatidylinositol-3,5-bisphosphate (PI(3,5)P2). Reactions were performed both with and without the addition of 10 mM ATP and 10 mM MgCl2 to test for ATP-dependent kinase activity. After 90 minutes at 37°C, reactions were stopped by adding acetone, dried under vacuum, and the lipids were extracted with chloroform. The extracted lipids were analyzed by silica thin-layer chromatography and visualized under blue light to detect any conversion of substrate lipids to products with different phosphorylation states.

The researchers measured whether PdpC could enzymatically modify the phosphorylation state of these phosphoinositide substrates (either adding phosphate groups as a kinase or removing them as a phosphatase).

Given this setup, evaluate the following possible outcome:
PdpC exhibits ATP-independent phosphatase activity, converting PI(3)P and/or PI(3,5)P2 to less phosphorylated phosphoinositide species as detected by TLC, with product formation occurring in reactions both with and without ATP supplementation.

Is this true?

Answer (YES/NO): NO